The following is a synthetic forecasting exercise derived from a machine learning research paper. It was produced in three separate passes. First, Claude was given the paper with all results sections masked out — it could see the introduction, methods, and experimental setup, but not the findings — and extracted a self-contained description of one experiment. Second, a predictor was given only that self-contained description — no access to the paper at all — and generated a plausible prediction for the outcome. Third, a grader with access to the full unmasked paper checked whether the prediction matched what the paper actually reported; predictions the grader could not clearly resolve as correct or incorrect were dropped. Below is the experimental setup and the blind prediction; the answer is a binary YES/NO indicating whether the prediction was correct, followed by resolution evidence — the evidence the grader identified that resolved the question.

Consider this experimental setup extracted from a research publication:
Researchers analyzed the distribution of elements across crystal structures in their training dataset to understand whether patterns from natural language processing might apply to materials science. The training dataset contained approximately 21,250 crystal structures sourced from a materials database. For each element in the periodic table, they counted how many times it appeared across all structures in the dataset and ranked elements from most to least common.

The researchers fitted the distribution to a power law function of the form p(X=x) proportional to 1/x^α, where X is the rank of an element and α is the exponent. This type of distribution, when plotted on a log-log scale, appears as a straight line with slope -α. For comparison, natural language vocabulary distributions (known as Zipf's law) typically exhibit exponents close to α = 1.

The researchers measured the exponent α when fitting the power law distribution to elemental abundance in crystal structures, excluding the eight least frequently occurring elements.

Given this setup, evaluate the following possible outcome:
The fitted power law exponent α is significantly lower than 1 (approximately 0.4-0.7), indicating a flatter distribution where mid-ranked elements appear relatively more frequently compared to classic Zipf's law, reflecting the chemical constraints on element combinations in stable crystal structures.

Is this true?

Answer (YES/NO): NO